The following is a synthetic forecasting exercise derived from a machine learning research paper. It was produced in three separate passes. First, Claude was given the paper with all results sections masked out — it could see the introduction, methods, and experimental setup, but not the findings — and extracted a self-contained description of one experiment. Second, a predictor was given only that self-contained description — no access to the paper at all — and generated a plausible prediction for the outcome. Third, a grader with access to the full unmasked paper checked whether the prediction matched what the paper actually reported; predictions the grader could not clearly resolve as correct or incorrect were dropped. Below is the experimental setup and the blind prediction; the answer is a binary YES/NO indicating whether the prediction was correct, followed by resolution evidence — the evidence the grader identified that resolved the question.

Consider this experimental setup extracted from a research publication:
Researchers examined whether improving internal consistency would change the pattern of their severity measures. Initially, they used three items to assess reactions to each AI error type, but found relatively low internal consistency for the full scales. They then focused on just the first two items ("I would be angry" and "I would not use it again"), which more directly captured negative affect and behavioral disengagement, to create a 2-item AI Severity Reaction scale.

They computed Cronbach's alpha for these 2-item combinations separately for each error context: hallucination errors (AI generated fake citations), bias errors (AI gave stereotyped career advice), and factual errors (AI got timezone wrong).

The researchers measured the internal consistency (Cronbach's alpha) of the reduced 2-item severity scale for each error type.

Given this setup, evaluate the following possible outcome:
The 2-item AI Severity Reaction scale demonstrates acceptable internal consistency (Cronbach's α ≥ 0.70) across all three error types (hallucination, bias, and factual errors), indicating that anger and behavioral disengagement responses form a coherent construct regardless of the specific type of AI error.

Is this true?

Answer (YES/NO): NO